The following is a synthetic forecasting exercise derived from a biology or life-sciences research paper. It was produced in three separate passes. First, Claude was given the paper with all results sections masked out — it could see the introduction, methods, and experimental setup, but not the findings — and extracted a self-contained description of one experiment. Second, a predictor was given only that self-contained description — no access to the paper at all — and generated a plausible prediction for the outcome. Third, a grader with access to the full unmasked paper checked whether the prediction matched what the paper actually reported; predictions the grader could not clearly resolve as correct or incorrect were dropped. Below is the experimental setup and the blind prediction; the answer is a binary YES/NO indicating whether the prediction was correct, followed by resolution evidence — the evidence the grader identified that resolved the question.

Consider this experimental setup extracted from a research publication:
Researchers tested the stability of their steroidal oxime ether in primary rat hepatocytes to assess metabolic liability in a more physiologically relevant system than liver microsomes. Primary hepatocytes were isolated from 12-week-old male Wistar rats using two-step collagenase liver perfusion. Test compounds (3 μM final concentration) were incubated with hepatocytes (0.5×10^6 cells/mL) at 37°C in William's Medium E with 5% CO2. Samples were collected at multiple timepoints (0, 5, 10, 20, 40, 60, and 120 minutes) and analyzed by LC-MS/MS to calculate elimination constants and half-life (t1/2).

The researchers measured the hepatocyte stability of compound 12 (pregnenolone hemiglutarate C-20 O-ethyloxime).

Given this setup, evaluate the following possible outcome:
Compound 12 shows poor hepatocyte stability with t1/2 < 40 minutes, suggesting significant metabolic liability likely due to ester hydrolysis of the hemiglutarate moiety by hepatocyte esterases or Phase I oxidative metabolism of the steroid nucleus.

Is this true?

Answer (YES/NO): NO